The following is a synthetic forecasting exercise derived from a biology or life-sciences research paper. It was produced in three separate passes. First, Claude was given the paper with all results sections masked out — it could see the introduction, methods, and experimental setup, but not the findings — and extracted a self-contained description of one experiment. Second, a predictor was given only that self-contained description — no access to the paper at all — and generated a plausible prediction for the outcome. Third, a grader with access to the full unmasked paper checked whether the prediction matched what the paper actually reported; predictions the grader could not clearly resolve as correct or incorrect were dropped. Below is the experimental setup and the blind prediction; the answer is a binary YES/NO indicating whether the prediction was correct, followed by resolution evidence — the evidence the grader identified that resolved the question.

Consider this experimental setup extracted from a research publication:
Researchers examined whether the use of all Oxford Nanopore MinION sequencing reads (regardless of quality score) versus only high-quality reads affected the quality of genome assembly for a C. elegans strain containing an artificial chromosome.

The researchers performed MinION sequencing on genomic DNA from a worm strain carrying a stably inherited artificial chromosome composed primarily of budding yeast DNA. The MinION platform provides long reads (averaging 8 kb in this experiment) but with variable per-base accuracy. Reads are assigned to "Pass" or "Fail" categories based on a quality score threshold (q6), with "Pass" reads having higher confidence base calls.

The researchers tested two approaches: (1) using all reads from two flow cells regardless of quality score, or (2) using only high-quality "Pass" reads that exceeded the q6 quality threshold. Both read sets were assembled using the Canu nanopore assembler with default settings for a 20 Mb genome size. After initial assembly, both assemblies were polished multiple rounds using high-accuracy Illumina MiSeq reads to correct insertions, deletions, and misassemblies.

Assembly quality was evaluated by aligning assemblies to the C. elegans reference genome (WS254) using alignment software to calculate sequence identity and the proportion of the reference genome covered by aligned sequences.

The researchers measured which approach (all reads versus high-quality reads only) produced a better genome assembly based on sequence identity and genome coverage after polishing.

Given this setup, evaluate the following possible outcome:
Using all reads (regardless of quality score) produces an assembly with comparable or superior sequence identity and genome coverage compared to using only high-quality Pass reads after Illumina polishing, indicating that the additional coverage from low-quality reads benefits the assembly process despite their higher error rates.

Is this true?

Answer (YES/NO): YES